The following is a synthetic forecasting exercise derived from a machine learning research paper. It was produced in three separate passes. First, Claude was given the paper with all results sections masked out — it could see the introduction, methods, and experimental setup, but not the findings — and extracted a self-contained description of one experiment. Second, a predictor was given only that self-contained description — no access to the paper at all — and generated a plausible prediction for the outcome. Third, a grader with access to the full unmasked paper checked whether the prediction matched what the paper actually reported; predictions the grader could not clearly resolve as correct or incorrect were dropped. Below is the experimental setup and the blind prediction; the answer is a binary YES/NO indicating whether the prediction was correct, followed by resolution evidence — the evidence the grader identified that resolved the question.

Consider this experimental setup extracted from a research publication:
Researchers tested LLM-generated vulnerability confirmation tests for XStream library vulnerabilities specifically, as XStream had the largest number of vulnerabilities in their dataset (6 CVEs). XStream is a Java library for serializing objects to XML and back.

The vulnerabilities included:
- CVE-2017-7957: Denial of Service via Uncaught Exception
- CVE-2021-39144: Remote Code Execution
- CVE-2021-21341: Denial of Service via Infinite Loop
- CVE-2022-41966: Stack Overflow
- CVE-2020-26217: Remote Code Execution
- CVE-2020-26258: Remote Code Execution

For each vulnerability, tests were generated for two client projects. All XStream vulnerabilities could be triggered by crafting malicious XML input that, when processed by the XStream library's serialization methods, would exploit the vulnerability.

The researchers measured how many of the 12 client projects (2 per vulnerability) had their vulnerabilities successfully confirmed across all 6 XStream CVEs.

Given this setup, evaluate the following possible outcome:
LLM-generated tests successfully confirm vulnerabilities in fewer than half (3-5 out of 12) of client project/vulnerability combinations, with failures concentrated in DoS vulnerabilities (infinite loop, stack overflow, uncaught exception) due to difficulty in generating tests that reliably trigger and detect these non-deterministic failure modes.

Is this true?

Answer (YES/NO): NO